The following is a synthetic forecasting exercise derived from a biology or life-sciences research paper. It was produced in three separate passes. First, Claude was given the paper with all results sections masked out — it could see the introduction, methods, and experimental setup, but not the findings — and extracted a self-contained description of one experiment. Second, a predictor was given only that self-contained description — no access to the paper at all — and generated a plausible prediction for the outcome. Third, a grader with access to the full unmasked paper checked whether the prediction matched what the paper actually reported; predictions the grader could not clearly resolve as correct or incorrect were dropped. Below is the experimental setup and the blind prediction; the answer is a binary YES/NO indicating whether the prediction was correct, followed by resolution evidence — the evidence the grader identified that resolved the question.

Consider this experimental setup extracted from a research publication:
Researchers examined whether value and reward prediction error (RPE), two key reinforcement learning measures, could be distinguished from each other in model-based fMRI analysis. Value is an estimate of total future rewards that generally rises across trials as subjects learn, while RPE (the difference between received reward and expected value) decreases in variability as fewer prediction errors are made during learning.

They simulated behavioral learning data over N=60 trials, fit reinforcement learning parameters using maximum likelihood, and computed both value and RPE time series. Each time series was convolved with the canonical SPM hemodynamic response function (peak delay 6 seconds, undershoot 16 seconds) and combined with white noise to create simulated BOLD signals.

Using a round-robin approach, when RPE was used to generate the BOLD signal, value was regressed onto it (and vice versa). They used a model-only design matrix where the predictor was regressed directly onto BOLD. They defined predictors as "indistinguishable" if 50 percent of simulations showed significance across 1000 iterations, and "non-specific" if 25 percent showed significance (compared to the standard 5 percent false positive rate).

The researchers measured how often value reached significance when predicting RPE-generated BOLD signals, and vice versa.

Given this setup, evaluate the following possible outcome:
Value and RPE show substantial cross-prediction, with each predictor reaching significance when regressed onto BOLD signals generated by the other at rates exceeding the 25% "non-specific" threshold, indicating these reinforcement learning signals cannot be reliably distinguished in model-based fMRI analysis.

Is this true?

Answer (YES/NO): NO